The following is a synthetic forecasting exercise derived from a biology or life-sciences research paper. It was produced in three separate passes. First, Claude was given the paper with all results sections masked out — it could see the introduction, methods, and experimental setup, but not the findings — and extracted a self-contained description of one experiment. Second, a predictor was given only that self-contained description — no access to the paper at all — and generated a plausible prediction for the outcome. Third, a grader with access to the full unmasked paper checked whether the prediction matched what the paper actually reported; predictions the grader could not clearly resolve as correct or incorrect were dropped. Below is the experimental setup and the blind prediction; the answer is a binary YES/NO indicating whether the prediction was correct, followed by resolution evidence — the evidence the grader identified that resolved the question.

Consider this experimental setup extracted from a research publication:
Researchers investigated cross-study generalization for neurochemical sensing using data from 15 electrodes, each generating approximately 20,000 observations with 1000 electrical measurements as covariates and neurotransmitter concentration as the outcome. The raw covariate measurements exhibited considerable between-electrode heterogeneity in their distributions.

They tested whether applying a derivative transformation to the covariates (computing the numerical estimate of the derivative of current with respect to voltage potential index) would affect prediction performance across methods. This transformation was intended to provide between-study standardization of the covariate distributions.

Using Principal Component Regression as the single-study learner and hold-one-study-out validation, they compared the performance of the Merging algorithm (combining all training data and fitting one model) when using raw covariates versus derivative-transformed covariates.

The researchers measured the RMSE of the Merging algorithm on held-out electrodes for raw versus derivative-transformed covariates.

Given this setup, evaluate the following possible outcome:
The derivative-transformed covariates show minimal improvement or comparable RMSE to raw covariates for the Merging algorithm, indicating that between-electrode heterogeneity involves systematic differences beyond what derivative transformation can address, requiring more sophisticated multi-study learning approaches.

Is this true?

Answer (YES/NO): NO